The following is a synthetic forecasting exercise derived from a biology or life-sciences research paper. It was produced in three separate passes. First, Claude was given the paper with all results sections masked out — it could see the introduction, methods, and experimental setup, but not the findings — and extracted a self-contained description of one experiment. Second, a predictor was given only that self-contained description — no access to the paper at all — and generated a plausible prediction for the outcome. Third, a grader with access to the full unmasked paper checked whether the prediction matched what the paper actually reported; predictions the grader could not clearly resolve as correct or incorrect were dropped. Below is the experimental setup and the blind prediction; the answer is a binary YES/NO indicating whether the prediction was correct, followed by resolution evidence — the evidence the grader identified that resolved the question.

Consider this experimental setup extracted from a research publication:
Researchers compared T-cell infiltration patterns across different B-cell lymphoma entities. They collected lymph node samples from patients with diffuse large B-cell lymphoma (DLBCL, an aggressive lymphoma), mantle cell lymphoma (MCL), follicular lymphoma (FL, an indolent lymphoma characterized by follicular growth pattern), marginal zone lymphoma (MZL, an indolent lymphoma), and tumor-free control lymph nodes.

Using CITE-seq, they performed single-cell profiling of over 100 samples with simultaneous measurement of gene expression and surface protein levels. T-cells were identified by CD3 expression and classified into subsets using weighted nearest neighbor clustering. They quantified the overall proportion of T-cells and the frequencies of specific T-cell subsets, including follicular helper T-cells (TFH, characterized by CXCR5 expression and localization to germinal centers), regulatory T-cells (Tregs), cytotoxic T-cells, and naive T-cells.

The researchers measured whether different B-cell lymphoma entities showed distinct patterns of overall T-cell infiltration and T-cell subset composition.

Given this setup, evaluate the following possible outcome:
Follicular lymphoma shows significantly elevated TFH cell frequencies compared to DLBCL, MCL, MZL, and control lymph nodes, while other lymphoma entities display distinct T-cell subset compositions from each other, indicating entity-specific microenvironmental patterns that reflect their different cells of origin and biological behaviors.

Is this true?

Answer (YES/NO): NO